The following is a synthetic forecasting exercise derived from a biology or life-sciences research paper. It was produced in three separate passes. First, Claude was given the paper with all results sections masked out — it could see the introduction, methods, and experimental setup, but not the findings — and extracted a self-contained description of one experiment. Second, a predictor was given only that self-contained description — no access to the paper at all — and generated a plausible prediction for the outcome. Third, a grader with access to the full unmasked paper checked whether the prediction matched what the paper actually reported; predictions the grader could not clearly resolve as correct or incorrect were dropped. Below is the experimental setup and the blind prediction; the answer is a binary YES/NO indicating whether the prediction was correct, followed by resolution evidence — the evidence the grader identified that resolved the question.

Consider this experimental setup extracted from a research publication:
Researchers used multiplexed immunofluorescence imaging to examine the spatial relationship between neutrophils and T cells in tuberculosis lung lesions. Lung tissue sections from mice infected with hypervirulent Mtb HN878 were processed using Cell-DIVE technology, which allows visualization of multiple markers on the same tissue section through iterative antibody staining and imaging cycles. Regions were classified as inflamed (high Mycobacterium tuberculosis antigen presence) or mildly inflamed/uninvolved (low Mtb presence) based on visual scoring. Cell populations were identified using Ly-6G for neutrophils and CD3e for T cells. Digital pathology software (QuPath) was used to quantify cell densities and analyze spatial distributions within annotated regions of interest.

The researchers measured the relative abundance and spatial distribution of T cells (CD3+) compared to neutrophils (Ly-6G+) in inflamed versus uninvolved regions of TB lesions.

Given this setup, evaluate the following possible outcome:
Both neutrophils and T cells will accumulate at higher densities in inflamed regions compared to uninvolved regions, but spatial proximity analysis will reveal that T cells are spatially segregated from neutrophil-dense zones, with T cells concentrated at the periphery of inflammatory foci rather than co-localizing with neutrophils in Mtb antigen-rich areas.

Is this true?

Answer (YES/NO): NO